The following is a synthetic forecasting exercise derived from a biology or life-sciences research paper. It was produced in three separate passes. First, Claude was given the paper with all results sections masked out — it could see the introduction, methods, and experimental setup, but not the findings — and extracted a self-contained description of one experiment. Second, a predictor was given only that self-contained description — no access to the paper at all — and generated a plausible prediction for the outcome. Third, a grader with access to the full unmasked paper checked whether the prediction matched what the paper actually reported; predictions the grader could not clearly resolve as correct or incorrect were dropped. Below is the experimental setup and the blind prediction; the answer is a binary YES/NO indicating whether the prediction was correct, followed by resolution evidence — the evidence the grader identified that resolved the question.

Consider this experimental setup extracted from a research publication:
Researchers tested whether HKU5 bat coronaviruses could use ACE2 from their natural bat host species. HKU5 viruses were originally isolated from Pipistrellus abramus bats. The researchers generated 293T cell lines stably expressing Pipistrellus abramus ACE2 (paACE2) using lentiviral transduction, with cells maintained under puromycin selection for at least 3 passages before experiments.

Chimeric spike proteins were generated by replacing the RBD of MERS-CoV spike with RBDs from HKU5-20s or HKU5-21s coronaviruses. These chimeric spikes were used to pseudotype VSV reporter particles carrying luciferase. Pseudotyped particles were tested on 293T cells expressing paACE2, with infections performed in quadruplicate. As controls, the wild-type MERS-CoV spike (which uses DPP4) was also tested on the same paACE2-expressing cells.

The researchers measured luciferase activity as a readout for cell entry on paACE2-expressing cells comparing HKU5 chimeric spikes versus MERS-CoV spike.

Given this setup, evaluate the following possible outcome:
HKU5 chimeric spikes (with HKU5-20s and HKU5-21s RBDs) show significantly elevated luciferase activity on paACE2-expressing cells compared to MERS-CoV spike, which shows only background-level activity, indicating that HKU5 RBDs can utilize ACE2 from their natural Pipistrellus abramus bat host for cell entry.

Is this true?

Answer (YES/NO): YES